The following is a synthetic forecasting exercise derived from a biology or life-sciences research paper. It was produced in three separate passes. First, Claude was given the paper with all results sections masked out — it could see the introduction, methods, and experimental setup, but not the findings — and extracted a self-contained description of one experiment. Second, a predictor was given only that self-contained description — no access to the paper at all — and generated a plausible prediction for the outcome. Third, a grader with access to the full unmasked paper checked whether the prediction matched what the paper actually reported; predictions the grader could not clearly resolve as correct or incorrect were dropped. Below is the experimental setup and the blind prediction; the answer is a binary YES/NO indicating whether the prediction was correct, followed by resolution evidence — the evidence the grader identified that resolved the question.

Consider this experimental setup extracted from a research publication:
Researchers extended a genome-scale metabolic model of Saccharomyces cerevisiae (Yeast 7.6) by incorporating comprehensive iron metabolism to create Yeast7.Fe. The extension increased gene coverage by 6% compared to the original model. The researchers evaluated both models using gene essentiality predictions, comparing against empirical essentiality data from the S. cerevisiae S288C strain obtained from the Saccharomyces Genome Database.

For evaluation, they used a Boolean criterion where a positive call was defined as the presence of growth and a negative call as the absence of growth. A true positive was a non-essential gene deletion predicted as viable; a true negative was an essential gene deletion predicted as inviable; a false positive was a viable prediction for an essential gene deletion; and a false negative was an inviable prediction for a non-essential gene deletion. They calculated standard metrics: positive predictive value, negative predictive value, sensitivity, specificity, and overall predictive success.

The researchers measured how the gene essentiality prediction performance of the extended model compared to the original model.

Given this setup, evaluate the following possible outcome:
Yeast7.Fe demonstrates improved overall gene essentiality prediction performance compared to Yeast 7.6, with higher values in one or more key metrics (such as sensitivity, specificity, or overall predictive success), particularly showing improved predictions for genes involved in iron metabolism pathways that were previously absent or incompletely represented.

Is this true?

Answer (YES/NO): NO